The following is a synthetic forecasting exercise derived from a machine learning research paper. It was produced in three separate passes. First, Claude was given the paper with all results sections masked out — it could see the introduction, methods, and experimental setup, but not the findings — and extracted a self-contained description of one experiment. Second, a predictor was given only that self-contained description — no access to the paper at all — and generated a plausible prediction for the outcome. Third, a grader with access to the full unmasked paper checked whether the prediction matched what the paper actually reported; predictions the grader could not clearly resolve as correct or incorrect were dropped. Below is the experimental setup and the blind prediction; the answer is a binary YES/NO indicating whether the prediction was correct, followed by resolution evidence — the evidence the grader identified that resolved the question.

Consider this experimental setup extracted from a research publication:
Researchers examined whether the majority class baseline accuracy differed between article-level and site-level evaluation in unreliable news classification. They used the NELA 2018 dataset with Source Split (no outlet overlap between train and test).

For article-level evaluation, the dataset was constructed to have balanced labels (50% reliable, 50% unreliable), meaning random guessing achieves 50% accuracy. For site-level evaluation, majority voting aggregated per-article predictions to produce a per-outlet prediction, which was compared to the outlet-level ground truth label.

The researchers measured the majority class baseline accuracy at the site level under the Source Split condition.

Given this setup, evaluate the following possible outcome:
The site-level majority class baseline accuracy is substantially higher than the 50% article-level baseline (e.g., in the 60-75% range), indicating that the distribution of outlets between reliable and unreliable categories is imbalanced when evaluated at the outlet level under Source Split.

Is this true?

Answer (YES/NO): YES